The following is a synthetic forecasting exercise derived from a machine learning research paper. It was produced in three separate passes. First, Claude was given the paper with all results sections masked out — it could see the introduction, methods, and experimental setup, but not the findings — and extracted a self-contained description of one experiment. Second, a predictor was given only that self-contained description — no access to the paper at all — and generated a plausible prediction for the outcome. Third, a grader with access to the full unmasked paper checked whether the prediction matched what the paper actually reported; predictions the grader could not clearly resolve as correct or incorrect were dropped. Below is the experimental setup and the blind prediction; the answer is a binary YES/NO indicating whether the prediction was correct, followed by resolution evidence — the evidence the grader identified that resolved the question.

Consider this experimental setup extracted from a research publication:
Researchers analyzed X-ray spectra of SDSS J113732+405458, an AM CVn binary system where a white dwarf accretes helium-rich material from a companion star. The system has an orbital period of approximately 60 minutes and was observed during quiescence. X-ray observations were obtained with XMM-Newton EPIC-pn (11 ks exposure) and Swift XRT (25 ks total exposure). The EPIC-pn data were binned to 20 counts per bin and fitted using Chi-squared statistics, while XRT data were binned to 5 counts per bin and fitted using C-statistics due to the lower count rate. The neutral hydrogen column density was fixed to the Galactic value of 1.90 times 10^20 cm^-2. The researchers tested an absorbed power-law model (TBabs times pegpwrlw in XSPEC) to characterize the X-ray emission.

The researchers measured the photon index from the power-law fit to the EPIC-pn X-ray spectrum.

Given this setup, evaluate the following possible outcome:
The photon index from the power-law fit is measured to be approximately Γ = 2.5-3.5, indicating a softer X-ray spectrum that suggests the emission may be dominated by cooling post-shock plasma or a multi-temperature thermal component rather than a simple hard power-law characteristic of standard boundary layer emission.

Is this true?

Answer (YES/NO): YES